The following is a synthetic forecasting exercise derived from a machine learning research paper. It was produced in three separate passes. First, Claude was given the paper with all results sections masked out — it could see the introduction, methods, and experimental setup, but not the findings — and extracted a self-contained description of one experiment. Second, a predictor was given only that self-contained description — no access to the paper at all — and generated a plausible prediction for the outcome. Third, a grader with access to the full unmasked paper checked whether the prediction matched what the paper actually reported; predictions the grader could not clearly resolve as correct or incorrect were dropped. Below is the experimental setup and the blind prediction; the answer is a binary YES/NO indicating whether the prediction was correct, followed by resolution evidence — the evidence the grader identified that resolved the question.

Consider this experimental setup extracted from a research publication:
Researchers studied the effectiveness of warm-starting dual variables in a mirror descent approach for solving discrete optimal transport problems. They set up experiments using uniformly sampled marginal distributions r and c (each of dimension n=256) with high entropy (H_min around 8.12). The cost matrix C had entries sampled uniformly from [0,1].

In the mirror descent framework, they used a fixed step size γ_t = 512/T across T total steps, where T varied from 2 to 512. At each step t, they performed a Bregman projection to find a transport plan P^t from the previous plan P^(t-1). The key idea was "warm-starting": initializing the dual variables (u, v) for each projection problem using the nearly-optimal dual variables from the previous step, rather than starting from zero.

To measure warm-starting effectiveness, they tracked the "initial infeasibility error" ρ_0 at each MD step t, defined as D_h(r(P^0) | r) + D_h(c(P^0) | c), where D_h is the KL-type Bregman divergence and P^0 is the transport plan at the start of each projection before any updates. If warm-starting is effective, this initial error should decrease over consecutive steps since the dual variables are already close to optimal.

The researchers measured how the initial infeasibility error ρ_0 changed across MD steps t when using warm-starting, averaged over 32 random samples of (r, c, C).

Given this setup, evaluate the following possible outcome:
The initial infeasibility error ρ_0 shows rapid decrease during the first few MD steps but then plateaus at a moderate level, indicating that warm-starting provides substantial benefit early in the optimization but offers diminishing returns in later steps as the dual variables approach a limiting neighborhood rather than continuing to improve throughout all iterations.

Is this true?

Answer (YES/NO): NO